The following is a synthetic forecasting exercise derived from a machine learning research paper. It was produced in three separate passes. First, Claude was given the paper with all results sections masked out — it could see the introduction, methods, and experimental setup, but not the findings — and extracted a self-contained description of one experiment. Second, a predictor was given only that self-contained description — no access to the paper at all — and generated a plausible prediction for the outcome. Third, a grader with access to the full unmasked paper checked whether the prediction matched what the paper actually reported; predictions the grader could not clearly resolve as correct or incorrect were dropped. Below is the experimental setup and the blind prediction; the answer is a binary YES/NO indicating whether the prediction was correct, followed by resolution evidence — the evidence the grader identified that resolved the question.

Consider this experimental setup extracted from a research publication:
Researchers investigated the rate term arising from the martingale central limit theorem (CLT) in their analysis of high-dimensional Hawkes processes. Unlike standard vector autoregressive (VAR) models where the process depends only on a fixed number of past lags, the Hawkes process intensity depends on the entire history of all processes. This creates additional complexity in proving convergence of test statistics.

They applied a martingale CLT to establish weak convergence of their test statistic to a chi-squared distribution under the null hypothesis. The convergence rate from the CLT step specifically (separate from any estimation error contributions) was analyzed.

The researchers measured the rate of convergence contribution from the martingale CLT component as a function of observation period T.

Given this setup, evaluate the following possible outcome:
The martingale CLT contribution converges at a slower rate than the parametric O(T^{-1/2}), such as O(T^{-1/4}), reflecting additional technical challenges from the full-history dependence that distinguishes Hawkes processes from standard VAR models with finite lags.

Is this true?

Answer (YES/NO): YES